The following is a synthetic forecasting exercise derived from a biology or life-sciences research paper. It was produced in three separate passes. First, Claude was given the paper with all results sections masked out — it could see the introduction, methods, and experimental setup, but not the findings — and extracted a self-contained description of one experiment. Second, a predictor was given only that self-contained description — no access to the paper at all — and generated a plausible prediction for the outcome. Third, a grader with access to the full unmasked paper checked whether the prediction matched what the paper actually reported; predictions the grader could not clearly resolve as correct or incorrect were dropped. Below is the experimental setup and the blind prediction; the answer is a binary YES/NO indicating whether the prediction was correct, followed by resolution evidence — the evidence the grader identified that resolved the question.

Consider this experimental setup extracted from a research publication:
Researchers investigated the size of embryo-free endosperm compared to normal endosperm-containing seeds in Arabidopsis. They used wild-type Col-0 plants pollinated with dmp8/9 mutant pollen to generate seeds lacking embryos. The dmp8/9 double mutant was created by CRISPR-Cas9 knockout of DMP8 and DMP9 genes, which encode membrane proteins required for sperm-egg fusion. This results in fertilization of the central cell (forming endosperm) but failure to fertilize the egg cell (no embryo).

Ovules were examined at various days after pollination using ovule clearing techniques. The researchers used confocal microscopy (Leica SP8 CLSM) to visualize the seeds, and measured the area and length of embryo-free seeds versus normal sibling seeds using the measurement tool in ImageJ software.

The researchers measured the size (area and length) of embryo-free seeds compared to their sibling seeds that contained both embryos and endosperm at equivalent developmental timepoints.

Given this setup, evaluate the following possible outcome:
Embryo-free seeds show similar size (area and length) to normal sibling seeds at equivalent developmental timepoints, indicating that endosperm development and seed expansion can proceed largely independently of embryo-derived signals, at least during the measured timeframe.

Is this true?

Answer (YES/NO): NO